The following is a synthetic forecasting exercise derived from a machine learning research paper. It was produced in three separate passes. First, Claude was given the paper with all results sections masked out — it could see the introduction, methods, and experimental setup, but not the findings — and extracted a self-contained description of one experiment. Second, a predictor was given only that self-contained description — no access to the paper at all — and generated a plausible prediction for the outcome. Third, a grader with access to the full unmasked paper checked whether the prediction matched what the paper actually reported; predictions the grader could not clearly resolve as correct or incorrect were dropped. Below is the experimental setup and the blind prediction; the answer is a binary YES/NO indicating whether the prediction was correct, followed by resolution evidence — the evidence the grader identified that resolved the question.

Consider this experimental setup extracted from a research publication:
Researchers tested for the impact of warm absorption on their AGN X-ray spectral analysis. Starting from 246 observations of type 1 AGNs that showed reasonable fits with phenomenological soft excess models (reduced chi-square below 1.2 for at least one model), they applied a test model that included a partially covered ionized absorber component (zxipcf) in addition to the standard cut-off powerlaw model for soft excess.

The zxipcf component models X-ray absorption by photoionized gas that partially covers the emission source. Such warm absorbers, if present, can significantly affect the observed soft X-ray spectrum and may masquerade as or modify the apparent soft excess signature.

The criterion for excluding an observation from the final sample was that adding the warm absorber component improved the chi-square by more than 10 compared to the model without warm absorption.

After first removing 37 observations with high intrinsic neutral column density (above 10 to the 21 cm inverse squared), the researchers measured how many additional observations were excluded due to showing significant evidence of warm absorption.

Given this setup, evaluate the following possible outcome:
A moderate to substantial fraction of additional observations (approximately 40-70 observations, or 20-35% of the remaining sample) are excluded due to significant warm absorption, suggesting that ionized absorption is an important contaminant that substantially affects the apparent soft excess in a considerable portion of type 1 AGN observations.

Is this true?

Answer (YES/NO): NO